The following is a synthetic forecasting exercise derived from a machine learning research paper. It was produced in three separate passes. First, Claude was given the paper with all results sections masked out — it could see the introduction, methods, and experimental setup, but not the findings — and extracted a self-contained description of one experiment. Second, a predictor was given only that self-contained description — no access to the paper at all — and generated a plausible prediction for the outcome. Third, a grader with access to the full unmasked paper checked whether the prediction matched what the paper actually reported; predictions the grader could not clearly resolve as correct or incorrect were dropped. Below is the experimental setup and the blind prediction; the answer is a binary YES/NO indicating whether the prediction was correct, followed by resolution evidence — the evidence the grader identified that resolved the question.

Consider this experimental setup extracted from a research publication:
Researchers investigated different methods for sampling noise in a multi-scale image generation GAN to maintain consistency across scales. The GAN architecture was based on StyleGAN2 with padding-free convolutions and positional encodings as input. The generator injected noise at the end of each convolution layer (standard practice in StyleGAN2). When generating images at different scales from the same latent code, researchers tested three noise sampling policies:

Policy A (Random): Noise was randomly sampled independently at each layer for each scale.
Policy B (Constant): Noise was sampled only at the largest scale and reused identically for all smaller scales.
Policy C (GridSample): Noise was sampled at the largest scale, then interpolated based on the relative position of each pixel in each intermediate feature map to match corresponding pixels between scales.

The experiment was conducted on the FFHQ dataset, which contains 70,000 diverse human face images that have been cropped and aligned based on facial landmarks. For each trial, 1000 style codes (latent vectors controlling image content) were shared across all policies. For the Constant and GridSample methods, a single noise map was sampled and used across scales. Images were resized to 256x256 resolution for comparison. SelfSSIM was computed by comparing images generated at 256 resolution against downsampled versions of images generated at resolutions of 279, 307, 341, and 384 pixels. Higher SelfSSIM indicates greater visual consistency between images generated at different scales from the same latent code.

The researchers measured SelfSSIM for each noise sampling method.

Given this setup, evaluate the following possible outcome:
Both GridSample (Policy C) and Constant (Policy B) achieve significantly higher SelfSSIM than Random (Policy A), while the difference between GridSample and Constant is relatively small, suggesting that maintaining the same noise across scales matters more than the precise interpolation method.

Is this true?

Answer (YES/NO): NO